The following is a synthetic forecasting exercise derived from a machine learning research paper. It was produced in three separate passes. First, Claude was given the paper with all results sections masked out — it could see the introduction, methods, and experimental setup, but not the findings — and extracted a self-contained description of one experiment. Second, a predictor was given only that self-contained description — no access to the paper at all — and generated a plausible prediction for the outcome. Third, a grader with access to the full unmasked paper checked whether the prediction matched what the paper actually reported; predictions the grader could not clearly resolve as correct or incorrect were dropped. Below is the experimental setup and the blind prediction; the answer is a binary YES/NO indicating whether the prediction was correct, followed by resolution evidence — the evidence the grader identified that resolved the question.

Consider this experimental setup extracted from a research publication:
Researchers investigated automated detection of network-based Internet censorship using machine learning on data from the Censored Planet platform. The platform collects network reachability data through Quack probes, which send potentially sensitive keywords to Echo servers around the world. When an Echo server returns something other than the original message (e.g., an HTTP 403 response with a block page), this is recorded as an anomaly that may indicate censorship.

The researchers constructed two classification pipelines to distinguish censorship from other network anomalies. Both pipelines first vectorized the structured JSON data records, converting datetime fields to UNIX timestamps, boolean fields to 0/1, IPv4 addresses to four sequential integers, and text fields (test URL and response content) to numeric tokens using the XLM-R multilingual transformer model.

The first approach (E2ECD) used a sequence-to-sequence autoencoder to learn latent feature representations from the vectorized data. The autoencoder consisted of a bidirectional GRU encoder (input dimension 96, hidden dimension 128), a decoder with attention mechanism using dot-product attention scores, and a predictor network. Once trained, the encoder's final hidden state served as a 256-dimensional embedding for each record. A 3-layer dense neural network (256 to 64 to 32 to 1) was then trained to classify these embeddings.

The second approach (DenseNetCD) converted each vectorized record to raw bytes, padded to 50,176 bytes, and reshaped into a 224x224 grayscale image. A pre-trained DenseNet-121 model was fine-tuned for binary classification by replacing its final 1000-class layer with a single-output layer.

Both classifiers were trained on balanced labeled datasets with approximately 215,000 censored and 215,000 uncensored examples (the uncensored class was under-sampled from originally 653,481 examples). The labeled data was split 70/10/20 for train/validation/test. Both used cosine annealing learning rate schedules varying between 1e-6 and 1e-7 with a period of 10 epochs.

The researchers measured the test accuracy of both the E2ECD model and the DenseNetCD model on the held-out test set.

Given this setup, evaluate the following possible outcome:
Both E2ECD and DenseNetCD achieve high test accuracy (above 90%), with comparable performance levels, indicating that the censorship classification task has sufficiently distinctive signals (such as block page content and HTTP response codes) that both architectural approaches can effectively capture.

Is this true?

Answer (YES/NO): YES